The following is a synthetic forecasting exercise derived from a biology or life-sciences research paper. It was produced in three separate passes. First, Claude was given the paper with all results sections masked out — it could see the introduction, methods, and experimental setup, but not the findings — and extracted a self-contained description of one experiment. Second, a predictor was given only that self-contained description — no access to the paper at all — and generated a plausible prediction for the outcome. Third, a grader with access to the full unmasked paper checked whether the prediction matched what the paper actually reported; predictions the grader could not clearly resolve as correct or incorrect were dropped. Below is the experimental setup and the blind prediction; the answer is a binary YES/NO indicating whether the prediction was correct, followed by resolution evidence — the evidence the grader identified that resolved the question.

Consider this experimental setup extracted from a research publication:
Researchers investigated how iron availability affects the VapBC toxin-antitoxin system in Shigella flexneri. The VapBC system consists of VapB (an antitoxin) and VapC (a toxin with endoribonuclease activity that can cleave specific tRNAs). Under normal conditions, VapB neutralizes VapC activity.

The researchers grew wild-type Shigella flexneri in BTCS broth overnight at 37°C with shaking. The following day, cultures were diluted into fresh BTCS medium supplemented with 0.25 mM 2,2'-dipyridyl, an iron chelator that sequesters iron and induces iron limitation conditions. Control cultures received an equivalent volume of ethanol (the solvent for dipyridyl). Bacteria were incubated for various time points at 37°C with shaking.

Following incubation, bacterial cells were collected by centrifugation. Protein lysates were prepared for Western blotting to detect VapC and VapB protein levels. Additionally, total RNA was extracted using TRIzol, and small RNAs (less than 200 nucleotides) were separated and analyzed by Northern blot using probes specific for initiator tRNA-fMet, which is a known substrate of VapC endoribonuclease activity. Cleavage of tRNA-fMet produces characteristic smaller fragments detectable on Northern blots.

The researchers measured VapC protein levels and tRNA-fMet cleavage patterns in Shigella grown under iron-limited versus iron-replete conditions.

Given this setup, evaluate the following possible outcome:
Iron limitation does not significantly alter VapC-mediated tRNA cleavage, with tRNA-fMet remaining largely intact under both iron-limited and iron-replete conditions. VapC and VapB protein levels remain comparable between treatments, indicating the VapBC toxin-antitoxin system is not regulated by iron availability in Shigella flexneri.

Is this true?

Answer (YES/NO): NO